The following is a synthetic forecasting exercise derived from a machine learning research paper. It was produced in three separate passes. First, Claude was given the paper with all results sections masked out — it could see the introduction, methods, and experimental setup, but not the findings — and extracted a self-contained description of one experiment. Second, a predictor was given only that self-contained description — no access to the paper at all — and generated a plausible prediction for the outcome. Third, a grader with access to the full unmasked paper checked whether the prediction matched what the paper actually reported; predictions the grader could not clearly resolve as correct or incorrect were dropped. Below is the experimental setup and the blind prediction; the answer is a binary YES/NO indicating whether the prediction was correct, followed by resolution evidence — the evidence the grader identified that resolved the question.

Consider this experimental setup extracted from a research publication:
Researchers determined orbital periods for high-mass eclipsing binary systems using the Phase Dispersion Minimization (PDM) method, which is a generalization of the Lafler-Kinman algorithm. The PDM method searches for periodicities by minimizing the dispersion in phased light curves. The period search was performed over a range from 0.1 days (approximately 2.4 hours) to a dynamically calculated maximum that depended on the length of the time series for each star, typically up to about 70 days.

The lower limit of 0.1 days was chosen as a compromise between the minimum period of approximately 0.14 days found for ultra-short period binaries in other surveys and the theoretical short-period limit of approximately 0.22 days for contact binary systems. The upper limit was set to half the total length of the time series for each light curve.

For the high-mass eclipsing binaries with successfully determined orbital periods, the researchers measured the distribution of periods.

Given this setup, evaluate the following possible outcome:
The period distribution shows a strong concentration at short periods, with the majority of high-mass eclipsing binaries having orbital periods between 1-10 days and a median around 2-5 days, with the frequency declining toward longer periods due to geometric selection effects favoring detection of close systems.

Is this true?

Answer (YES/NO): NO